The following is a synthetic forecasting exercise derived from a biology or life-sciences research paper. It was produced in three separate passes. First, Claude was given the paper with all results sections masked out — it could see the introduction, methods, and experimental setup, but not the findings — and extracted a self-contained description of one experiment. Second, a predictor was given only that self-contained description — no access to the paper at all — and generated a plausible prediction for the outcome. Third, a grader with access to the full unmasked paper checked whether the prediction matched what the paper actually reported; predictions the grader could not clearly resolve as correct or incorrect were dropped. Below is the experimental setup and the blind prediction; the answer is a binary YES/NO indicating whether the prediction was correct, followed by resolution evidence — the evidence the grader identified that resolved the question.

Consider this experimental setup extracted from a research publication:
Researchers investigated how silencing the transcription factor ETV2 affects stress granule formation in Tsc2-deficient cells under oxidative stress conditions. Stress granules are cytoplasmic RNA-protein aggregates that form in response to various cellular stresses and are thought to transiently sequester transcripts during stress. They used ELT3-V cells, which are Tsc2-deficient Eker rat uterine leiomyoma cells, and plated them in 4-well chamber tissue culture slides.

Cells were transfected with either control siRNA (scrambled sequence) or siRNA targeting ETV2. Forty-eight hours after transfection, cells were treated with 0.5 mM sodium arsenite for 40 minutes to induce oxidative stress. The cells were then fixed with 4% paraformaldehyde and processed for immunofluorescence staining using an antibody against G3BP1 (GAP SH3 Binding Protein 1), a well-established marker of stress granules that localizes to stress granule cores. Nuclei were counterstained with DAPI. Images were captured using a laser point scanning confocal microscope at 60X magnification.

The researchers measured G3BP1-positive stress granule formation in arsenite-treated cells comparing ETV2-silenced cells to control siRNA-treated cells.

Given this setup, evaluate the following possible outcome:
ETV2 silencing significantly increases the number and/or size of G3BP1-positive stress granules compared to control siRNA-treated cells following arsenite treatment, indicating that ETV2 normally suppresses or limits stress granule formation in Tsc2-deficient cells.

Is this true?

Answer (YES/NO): YES